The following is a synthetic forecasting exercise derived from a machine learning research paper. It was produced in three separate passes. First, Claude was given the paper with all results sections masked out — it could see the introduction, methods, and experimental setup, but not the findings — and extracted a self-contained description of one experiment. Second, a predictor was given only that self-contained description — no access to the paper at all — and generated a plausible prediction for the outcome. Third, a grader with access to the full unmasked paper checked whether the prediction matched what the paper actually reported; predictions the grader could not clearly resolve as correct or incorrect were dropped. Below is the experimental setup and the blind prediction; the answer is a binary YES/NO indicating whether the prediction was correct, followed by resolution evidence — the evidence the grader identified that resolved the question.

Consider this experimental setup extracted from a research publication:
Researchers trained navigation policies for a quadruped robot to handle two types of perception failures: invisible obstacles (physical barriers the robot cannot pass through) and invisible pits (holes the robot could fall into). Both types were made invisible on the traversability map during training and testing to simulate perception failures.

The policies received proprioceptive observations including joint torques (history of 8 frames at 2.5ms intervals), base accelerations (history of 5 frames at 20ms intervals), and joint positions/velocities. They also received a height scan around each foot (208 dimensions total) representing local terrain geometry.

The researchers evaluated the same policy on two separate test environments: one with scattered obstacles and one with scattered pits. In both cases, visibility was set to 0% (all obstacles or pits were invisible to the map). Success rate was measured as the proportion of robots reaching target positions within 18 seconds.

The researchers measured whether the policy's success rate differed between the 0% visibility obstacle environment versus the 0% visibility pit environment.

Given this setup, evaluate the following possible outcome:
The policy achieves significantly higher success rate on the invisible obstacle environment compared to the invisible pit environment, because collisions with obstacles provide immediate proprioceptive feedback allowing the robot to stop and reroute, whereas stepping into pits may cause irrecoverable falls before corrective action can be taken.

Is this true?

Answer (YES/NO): NO